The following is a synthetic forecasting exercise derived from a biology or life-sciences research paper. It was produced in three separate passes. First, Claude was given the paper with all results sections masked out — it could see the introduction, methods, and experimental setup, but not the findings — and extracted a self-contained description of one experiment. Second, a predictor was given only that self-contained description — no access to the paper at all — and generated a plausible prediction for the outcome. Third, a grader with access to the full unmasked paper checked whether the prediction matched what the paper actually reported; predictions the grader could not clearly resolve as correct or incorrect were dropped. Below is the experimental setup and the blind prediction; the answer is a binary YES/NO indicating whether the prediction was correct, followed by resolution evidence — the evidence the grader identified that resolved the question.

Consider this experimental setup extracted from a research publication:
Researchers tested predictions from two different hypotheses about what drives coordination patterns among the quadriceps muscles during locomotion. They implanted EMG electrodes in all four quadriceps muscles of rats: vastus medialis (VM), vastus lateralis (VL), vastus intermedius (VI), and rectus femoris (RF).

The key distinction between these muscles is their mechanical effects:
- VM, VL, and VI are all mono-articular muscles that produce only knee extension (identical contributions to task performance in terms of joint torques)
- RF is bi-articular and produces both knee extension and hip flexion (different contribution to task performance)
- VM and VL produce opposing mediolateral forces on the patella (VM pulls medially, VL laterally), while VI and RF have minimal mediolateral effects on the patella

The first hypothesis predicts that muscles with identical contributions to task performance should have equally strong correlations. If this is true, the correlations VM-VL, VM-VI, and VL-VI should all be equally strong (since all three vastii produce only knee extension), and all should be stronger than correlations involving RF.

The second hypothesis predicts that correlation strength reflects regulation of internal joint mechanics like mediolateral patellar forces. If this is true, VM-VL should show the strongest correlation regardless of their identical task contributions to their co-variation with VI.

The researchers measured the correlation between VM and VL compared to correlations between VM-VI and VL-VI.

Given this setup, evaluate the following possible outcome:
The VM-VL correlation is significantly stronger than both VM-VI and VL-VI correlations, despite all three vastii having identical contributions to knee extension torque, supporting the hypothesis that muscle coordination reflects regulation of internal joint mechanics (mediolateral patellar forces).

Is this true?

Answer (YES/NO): YES